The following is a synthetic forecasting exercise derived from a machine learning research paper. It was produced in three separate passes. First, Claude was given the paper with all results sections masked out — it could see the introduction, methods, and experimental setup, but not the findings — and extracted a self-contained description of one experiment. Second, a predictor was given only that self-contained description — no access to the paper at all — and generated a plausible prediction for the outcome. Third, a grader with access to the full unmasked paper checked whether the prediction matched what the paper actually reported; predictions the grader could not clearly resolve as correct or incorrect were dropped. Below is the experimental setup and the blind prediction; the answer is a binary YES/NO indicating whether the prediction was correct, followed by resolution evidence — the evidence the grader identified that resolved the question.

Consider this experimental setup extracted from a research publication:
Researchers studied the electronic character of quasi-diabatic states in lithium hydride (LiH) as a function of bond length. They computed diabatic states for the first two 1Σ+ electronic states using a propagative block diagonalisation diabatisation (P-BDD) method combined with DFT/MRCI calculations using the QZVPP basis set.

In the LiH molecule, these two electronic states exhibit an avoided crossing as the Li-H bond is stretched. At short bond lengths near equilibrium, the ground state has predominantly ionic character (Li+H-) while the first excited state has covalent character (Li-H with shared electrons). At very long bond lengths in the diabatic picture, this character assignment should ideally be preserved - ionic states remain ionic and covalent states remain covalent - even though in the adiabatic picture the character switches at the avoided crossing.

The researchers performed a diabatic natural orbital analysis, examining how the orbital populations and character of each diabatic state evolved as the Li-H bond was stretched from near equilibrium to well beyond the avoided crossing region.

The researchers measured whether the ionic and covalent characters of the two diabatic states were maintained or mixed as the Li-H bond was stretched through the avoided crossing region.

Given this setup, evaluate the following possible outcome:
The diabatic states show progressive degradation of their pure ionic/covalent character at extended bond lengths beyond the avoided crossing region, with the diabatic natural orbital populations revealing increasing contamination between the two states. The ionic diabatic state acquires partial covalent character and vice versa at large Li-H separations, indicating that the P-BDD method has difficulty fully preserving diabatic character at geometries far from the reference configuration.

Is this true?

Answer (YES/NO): NO